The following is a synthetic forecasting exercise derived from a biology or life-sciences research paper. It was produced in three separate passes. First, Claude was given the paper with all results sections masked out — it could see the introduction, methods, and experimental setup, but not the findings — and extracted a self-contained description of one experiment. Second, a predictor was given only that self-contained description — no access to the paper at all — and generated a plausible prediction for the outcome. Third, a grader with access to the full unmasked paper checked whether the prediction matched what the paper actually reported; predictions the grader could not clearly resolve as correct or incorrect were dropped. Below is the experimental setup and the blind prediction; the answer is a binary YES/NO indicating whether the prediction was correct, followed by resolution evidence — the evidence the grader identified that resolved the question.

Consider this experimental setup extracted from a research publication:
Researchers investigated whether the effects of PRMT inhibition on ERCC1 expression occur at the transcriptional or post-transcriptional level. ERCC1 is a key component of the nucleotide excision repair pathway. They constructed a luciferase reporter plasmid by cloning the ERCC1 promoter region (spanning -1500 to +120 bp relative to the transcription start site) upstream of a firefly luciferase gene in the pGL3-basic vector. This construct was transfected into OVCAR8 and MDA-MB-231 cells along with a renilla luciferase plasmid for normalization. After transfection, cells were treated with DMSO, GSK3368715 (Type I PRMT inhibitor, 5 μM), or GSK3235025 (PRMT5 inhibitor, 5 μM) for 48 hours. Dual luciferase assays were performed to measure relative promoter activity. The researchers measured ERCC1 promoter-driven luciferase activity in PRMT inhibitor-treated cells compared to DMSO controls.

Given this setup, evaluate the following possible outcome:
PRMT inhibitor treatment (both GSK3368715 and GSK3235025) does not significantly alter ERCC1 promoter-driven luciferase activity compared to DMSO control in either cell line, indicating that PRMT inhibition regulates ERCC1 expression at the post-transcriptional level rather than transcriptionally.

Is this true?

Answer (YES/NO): NO